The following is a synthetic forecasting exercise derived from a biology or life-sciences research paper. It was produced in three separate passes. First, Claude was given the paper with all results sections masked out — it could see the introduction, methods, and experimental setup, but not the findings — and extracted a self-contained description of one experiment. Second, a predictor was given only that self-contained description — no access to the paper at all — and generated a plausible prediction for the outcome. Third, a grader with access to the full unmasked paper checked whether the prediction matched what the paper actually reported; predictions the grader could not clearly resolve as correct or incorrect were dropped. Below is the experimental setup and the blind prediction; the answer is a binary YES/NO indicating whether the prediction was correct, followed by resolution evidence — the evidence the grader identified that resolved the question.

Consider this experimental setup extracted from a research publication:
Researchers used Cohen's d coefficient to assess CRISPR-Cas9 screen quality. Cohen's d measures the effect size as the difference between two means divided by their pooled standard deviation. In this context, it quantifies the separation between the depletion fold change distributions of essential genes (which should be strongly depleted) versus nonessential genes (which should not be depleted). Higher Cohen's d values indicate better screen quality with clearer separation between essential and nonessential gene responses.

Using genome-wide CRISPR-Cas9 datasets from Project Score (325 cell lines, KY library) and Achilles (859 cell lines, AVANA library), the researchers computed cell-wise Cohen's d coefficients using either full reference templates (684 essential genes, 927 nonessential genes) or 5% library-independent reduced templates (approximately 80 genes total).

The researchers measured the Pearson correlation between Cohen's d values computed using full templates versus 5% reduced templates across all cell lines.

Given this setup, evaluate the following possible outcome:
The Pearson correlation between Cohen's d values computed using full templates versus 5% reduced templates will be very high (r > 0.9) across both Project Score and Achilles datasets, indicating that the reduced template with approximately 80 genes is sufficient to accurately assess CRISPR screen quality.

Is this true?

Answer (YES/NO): NO